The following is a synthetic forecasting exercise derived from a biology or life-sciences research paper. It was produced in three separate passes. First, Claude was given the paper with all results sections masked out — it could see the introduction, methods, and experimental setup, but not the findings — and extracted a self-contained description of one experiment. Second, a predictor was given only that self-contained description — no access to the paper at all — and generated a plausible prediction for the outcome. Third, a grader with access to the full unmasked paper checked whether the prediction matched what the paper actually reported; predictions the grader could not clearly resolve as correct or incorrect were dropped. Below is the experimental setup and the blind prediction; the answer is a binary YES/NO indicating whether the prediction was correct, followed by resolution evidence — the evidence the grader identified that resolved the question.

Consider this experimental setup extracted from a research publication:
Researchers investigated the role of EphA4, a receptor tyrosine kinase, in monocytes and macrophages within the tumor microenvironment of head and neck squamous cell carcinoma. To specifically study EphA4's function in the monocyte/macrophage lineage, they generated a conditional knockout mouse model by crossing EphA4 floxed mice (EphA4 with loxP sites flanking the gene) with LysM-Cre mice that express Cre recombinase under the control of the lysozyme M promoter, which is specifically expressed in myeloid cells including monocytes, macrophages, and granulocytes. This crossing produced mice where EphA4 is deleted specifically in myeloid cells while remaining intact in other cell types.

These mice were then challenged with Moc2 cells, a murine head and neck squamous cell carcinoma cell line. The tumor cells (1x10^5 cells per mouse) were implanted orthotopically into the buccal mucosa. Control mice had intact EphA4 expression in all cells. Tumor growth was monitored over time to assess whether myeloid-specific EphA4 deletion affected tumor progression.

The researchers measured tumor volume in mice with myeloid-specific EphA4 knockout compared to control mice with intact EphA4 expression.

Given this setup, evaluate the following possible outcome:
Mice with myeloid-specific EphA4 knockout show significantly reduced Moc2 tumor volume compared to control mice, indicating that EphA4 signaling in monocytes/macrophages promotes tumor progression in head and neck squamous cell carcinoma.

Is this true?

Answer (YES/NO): NO